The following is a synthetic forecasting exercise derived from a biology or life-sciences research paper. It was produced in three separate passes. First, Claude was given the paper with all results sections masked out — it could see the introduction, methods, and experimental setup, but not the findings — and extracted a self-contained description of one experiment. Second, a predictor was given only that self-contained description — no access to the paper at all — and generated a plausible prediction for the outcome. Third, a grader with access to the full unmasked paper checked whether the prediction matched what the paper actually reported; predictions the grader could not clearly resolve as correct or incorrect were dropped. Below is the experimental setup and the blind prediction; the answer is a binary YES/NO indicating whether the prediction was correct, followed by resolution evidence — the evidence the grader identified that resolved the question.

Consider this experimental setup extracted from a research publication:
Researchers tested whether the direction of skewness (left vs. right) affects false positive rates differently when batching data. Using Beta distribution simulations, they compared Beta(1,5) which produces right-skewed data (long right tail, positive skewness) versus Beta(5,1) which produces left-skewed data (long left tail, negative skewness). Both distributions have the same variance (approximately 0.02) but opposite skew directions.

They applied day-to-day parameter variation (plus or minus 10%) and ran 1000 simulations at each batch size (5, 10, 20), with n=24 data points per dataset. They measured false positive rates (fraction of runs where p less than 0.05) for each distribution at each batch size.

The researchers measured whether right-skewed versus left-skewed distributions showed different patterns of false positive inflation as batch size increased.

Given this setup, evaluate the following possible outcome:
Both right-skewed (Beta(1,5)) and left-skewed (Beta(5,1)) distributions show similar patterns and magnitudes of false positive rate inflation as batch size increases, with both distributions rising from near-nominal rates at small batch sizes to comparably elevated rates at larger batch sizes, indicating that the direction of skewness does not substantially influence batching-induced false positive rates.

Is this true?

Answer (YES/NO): YES